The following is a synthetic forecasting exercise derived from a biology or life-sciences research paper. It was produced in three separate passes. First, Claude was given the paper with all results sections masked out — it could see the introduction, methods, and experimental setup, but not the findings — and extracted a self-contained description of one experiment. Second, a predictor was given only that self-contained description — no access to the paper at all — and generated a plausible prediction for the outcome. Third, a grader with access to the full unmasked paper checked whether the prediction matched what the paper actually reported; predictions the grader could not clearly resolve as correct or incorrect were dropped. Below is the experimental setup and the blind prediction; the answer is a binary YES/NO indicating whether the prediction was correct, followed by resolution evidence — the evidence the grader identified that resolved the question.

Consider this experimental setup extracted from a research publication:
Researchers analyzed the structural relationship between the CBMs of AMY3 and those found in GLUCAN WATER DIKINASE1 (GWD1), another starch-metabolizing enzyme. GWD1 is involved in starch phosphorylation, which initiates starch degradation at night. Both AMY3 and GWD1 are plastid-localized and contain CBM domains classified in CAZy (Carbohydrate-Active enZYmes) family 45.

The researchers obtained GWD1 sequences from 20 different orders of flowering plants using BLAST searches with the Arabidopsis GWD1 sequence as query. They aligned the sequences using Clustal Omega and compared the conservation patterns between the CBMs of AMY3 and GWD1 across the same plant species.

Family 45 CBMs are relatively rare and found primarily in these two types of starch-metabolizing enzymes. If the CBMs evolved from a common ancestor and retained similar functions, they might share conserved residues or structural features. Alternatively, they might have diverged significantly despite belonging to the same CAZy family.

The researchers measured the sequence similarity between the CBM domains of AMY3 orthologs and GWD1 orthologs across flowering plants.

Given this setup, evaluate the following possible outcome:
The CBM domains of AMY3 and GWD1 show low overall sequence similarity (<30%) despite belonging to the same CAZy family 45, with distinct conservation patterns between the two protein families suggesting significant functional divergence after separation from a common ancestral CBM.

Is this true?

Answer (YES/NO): YES